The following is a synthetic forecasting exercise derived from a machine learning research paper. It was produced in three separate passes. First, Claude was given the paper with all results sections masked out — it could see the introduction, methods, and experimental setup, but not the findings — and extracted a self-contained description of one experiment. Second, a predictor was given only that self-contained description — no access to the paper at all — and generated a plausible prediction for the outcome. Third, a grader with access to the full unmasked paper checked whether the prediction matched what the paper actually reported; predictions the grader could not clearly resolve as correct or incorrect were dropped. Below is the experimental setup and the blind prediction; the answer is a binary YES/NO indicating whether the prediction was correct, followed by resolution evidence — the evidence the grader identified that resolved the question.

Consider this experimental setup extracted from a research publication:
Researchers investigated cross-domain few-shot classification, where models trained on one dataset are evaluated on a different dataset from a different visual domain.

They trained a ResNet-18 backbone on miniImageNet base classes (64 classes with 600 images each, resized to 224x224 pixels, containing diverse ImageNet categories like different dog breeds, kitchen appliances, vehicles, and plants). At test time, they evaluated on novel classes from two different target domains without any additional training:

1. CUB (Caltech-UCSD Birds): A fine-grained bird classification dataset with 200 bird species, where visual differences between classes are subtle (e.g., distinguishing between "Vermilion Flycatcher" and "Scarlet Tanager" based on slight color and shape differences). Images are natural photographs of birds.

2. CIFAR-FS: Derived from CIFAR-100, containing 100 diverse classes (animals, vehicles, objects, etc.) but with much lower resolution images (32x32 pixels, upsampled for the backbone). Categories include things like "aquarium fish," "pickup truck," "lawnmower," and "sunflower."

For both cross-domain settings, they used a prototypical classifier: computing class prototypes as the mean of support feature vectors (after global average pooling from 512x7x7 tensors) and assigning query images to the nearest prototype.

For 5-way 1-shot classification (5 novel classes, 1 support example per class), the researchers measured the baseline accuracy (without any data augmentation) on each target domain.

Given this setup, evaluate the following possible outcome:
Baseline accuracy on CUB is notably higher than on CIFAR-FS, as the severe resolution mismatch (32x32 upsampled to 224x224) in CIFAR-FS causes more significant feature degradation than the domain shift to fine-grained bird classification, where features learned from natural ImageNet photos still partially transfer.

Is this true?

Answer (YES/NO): NO